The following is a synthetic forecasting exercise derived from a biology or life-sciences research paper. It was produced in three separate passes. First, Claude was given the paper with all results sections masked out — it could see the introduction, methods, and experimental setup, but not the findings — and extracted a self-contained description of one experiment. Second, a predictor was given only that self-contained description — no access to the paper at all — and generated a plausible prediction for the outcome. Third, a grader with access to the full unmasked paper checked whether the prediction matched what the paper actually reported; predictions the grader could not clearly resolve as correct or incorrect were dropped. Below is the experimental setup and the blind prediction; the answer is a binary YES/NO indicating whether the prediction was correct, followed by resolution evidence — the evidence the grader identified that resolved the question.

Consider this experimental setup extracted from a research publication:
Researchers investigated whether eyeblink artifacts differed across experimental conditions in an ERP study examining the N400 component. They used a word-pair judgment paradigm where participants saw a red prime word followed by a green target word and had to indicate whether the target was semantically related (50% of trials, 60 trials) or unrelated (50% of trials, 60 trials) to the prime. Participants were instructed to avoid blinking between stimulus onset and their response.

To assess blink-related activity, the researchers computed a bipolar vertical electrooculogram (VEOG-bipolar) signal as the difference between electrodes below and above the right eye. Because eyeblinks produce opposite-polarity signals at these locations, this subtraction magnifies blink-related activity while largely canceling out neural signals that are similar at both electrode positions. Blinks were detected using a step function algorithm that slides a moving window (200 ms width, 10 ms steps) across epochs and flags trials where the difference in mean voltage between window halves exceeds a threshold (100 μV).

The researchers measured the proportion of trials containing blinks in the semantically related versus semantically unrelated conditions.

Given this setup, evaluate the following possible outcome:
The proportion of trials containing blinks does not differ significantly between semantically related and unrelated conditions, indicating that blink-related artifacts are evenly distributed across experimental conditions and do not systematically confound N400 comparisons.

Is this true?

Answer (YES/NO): NO